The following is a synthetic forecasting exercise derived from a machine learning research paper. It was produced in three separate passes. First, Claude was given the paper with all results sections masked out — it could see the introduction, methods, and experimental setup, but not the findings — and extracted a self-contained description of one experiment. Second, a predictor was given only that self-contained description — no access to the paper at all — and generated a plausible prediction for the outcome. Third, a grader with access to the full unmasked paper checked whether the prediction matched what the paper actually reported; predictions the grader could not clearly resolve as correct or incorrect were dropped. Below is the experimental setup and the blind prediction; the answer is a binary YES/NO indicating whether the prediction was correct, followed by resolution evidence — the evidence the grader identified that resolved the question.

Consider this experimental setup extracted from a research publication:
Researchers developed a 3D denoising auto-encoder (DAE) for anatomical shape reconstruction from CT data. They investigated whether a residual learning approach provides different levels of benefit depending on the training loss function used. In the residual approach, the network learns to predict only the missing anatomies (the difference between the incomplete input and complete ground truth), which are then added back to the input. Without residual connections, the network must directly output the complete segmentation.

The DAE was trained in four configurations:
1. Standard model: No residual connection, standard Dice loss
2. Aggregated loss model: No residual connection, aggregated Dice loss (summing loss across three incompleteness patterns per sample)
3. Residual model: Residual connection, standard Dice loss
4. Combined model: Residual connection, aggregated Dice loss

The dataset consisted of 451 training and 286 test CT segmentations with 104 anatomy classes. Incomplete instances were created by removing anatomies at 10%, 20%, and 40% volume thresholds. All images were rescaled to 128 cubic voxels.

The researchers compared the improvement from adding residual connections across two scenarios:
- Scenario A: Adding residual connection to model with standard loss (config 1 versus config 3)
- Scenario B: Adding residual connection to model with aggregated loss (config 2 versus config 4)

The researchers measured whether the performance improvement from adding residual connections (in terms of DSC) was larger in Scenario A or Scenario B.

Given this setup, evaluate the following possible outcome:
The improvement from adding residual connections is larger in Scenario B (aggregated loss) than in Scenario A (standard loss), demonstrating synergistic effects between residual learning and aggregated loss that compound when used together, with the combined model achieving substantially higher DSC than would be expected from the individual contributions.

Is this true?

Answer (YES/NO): NO